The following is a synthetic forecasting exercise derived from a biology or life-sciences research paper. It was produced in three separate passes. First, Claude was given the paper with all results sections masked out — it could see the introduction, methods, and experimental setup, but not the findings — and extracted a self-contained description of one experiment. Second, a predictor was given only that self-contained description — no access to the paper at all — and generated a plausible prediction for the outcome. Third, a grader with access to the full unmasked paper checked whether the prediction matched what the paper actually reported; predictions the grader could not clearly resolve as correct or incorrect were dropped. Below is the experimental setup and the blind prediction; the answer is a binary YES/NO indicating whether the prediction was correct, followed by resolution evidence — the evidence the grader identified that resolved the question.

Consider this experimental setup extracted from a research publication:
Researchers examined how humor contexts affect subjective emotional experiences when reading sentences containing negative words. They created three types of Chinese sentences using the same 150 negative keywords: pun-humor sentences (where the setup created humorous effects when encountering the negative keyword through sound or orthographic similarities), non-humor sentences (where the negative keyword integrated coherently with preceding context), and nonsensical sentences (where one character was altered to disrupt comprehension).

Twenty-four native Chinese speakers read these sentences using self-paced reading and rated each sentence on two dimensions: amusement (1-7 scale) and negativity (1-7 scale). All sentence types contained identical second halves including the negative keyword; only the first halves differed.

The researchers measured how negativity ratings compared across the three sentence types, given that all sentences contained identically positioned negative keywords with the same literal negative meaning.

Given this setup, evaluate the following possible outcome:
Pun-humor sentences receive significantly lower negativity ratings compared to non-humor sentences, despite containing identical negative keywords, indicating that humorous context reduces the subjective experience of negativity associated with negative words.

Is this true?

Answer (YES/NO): NO